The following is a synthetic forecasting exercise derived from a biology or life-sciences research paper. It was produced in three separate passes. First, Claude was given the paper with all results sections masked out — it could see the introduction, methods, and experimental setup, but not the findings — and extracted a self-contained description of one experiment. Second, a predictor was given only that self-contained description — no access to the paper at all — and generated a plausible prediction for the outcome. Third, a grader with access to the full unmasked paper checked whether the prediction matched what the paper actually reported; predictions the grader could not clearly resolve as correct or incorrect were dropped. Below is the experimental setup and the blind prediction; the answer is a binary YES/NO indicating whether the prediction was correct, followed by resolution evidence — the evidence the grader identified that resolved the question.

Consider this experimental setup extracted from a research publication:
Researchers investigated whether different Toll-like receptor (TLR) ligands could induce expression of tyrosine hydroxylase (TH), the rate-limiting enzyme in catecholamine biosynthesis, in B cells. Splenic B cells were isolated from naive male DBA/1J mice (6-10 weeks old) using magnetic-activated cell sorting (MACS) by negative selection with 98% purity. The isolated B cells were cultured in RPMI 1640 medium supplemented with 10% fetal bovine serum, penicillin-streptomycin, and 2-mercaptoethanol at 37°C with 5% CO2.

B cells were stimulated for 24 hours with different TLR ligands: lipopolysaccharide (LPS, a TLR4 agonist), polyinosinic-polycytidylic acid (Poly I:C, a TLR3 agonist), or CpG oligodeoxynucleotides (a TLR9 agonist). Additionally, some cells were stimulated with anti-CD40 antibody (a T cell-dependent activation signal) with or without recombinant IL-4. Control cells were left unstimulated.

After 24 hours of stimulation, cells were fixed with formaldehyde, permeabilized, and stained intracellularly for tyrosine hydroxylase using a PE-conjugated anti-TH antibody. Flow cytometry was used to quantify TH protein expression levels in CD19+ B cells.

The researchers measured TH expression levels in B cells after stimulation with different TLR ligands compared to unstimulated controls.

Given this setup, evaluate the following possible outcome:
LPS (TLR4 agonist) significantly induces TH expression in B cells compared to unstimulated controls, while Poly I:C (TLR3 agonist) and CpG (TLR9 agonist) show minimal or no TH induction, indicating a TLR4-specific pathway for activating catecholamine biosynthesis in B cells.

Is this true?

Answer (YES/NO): NO